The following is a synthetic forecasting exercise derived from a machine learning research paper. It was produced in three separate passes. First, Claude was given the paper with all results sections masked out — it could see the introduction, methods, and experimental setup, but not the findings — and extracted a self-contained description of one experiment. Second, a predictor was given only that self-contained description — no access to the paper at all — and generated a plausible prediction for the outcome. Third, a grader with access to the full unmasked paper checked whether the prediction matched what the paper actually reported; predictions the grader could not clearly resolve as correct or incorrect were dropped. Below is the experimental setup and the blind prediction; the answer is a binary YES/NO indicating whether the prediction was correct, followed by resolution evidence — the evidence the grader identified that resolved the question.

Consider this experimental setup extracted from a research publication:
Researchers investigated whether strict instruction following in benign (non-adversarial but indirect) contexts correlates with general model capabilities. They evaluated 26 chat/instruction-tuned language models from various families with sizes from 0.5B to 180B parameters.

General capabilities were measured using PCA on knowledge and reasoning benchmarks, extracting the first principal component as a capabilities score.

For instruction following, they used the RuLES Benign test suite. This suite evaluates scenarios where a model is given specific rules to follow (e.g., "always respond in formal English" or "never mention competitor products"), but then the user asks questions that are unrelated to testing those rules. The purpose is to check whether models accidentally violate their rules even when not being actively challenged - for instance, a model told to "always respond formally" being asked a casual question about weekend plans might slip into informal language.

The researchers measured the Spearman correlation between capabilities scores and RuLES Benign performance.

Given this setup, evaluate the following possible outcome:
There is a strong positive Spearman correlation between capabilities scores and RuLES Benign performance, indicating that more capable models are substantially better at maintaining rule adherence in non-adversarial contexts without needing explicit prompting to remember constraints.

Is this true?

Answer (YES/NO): NO